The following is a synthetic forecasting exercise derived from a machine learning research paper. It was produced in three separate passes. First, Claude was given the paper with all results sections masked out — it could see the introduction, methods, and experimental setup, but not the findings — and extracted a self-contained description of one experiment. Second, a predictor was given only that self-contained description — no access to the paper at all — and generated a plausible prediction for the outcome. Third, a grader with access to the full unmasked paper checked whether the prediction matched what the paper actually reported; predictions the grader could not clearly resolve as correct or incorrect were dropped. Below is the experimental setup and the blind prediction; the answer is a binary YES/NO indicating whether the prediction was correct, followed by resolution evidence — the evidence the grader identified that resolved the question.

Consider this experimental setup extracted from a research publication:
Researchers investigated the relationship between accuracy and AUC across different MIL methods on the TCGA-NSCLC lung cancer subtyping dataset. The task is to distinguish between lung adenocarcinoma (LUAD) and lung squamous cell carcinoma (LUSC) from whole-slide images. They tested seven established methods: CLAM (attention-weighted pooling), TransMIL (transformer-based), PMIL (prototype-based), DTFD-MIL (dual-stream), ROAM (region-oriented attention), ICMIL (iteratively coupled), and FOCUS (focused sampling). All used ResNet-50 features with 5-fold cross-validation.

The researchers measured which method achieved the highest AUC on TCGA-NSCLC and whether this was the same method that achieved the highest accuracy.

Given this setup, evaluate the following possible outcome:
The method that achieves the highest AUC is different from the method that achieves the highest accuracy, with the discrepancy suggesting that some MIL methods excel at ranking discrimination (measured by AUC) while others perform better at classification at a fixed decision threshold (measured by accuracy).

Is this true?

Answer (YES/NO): NO